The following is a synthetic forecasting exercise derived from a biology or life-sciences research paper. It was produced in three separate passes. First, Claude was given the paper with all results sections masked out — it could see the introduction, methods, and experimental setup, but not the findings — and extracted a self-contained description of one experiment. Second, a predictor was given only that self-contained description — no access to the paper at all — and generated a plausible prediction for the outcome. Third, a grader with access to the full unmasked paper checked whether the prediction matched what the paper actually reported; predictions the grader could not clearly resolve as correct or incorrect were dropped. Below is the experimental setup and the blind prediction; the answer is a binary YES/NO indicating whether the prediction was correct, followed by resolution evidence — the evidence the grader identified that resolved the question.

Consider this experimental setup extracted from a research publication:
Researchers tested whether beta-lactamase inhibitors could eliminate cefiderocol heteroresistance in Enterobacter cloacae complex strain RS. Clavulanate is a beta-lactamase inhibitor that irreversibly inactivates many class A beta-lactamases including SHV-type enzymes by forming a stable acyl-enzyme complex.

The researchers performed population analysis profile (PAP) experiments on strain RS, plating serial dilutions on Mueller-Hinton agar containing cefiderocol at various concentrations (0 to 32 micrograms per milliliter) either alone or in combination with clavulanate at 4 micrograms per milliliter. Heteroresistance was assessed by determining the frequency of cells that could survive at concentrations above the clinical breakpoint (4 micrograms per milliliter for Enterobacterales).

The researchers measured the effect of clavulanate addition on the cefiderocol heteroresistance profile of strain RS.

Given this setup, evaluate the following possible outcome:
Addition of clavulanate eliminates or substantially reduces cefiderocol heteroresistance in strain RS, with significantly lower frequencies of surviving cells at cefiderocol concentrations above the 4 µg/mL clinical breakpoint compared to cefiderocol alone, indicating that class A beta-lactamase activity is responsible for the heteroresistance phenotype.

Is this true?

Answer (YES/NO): YES